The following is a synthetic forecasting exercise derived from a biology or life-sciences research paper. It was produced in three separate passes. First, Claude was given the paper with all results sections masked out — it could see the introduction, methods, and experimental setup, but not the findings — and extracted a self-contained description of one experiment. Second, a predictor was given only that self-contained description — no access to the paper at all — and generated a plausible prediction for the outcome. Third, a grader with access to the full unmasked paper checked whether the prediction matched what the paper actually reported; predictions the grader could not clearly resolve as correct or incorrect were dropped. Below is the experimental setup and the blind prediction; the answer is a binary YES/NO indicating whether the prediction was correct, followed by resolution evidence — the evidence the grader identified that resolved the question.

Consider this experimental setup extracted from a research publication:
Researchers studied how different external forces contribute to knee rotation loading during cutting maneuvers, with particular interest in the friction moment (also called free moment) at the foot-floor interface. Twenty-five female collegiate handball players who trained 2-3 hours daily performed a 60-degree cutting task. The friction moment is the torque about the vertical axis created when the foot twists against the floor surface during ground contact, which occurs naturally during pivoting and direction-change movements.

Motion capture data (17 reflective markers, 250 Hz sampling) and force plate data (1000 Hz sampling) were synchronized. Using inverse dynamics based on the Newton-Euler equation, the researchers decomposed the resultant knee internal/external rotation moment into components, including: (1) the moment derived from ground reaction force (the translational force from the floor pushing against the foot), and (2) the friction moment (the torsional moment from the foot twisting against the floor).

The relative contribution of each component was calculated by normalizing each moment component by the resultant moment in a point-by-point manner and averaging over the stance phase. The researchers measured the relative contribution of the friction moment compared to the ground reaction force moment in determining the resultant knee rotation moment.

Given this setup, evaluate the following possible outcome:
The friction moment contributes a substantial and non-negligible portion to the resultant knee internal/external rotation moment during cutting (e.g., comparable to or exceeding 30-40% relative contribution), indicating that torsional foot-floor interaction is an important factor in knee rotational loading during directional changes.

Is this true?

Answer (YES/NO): NO